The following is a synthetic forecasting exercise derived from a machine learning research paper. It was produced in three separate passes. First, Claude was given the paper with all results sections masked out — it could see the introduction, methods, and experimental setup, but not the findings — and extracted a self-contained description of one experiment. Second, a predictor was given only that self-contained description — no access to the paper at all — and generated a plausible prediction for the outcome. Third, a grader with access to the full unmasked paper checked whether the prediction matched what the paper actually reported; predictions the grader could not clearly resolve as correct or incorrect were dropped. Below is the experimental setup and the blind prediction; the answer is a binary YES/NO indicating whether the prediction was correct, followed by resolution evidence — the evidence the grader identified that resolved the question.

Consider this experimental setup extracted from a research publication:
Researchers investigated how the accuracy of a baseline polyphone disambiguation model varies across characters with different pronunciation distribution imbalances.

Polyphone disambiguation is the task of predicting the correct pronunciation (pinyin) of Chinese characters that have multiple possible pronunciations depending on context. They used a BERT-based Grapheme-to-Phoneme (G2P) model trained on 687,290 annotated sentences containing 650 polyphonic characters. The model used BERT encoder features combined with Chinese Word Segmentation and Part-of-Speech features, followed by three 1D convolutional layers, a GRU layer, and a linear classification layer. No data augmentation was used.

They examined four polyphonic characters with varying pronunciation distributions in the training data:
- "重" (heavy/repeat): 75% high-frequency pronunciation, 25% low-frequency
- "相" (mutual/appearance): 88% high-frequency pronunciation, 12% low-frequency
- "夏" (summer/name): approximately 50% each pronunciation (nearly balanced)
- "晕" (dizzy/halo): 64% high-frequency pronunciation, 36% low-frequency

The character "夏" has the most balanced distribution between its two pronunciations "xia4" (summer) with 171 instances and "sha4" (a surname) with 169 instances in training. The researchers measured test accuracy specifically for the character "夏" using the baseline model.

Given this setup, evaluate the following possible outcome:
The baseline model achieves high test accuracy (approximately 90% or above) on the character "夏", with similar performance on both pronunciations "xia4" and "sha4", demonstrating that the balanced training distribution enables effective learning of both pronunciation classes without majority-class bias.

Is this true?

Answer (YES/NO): NO